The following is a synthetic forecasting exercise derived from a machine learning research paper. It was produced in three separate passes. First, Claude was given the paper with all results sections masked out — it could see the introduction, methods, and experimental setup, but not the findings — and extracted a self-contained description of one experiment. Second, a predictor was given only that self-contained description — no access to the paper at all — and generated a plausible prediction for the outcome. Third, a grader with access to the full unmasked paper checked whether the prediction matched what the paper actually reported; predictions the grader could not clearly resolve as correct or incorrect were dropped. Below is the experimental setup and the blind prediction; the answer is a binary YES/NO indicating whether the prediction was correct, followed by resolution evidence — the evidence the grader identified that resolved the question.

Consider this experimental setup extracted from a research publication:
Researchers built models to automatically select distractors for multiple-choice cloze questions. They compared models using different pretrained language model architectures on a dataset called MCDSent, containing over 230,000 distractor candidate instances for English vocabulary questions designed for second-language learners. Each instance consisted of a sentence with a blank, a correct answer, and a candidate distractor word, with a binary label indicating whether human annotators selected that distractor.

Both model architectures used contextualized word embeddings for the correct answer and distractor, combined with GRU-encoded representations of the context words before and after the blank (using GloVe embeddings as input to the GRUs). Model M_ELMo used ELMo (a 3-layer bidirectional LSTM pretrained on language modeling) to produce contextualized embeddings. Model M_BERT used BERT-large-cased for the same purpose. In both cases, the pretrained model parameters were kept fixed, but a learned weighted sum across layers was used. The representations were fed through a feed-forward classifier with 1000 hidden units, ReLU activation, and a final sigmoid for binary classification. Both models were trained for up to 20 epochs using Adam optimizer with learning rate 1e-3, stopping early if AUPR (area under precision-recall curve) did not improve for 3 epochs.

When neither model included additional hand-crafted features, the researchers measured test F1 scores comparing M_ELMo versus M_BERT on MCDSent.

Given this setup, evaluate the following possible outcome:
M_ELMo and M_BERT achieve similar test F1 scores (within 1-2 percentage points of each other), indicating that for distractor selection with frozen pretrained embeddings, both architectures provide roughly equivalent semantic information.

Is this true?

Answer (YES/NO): YES